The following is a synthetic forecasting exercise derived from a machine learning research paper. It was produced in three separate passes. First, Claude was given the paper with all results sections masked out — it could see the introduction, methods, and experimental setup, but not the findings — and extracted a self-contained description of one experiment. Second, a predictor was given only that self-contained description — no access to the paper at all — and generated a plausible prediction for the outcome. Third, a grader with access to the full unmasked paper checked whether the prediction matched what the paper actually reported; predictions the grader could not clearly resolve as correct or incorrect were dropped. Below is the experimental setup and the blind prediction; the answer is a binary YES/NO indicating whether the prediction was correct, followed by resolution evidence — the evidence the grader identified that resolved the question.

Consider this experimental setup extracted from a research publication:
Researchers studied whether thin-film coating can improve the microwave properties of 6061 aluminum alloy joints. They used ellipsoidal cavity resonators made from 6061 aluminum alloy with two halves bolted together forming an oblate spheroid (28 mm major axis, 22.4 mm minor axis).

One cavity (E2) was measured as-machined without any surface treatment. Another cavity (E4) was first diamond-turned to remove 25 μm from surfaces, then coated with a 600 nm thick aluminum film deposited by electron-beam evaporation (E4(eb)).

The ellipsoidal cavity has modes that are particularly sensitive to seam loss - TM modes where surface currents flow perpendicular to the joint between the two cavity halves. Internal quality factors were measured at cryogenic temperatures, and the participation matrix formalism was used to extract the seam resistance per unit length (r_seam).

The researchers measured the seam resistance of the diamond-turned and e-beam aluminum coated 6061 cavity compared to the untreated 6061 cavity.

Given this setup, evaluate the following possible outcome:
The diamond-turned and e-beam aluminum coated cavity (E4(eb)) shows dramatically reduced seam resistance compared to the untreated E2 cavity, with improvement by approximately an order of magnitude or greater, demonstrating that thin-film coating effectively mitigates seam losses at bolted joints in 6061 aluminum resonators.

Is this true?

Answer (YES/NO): YES